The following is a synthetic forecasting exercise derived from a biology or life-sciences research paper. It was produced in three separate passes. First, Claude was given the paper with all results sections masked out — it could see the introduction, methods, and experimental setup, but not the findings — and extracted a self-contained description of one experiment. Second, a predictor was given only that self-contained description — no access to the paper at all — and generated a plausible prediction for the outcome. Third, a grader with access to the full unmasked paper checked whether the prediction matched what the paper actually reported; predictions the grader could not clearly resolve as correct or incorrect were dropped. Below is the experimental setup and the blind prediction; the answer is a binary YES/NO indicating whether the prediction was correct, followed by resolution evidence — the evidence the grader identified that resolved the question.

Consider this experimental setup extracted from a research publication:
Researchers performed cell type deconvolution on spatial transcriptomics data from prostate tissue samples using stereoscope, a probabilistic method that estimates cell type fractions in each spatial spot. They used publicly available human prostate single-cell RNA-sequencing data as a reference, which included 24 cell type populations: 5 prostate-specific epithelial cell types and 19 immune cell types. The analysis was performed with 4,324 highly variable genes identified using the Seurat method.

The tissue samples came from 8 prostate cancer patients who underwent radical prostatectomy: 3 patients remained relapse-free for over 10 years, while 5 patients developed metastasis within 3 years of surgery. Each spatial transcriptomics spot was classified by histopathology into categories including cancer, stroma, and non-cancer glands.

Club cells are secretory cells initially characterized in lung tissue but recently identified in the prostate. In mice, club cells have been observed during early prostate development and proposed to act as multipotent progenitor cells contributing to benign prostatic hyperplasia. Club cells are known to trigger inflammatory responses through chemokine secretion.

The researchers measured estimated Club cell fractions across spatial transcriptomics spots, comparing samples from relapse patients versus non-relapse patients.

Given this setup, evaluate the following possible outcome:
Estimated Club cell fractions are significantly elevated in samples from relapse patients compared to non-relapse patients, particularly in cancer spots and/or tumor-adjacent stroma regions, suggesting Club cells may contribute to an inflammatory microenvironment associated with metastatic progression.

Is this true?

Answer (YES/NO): NO